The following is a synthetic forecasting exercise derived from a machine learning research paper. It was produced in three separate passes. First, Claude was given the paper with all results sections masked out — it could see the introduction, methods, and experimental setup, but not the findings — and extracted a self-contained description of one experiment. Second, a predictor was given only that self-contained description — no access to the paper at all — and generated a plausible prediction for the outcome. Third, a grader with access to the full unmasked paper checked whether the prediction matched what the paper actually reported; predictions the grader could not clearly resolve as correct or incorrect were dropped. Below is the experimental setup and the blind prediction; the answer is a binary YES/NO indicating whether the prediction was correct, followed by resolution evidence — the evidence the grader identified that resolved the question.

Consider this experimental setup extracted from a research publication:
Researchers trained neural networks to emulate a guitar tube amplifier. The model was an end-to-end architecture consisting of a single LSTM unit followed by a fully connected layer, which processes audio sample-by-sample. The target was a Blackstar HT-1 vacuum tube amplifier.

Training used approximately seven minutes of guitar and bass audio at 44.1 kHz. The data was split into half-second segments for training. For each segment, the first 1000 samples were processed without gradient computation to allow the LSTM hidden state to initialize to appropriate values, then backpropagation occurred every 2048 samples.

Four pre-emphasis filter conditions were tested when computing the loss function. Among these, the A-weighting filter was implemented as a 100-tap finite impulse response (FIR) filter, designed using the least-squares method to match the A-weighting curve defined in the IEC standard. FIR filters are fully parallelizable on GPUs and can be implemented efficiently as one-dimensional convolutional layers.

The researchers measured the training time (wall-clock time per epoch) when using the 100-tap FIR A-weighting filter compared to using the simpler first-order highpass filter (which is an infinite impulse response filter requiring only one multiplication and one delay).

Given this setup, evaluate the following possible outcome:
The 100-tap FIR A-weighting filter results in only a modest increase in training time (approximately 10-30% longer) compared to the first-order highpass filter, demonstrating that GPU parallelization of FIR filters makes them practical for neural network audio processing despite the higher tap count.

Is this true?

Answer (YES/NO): NO